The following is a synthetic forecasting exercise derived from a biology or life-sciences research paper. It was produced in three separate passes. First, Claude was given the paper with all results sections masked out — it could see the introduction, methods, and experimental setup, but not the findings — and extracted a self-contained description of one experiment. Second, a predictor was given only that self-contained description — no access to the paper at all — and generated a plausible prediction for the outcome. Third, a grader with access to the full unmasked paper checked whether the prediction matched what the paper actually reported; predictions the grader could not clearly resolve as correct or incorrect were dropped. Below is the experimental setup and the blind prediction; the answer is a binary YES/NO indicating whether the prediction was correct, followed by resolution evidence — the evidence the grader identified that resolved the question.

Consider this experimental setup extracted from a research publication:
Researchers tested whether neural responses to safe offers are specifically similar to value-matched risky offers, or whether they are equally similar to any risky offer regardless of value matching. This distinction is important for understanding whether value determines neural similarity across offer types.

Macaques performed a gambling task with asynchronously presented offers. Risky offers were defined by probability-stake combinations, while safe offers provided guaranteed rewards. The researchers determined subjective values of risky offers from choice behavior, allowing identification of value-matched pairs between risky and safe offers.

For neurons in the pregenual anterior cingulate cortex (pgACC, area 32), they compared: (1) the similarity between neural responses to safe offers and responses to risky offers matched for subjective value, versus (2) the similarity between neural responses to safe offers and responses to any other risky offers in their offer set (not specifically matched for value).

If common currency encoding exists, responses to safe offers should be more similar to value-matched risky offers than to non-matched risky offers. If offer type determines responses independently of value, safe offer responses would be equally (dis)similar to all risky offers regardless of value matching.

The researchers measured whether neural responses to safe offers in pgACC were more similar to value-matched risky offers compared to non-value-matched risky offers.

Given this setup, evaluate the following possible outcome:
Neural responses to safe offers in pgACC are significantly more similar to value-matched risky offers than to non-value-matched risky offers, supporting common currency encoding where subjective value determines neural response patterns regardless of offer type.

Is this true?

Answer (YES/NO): NO